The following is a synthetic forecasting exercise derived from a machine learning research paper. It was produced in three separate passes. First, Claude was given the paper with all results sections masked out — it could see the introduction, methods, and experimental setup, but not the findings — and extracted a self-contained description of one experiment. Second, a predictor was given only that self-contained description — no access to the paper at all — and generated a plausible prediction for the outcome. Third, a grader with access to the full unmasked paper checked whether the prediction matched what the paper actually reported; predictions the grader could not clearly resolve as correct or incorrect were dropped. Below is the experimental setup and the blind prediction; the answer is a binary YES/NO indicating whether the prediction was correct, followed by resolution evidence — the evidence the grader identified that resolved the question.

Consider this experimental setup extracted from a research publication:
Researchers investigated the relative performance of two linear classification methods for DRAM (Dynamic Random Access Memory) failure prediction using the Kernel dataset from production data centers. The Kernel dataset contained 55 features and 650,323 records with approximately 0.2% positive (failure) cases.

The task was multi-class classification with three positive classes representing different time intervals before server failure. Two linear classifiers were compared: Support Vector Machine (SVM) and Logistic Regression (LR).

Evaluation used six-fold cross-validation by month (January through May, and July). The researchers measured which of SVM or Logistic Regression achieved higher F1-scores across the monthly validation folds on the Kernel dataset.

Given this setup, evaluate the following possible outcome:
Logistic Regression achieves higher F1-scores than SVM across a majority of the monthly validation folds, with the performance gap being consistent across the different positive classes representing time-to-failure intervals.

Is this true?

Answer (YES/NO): NO